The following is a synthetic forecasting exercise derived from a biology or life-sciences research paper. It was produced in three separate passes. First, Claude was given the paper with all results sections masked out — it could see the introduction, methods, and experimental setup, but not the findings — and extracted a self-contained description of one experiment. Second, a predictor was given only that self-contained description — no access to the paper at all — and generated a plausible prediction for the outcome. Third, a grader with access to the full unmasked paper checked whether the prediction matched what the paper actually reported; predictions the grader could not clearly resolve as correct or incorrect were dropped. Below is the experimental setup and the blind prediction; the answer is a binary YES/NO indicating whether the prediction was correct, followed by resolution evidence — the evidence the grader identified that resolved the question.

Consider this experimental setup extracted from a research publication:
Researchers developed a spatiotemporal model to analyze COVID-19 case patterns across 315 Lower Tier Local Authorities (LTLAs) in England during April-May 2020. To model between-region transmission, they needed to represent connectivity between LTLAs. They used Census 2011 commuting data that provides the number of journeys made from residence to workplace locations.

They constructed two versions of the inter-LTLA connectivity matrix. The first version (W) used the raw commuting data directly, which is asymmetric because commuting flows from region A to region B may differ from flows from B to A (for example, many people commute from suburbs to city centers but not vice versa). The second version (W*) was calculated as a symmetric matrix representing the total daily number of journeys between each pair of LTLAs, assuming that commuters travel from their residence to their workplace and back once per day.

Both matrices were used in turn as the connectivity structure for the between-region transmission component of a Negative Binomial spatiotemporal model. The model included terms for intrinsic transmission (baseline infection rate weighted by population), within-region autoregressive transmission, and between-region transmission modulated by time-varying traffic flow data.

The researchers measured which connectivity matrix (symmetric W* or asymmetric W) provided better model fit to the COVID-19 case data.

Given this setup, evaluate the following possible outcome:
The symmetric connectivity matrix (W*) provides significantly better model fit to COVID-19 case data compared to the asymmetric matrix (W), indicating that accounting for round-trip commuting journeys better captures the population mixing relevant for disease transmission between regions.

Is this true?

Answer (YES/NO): NO